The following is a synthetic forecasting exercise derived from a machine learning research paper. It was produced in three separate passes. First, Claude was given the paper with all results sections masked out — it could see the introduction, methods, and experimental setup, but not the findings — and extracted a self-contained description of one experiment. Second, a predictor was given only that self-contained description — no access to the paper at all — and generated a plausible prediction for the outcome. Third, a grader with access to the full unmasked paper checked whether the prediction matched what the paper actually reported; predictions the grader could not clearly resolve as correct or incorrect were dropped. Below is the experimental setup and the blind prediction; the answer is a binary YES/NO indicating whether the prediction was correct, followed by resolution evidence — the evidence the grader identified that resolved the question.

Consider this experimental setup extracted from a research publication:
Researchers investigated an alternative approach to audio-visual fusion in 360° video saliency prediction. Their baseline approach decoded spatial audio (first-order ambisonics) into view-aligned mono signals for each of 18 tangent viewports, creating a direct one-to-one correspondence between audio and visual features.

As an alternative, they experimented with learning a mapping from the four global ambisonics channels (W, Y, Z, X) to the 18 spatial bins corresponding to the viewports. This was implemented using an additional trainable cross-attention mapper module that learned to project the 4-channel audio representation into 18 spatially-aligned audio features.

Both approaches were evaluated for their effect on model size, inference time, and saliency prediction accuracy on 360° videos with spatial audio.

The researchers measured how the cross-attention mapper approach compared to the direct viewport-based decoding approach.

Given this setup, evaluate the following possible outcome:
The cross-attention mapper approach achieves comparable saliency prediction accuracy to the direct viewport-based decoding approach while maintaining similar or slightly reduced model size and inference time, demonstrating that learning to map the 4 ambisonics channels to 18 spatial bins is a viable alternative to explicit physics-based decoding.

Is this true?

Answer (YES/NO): NO